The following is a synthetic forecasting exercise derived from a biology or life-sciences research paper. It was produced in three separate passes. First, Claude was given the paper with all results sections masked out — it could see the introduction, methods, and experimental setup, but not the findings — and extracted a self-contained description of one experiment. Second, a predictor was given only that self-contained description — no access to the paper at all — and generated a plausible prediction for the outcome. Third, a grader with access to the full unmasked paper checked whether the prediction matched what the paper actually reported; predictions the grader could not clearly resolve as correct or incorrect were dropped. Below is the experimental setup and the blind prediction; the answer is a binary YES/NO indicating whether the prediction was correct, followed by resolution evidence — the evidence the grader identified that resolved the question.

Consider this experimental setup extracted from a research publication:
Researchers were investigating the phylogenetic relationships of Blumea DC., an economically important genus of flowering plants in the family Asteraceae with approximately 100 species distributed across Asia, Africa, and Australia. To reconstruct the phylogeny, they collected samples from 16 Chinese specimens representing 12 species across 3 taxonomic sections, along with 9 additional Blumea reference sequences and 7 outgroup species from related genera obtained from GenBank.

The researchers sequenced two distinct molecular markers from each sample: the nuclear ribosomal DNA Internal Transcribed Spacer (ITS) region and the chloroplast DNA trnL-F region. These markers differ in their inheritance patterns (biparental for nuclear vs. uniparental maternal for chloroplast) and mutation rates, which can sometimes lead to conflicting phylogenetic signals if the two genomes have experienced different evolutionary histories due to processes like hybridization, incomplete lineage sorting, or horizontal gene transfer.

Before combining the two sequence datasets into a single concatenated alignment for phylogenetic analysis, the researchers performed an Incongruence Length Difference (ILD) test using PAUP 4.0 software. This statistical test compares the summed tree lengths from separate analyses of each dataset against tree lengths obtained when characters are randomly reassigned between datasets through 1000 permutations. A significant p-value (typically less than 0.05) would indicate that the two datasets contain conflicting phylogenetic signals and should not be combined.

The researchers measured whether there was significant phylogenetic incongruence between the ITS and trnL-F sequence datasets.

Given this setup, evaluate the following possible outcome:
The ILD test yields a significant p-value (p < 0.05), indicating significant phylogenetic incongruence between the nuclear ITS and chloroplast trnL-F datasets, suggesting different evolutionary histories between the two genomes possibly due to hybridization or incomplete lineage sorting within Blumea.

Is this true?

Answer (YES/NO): NO